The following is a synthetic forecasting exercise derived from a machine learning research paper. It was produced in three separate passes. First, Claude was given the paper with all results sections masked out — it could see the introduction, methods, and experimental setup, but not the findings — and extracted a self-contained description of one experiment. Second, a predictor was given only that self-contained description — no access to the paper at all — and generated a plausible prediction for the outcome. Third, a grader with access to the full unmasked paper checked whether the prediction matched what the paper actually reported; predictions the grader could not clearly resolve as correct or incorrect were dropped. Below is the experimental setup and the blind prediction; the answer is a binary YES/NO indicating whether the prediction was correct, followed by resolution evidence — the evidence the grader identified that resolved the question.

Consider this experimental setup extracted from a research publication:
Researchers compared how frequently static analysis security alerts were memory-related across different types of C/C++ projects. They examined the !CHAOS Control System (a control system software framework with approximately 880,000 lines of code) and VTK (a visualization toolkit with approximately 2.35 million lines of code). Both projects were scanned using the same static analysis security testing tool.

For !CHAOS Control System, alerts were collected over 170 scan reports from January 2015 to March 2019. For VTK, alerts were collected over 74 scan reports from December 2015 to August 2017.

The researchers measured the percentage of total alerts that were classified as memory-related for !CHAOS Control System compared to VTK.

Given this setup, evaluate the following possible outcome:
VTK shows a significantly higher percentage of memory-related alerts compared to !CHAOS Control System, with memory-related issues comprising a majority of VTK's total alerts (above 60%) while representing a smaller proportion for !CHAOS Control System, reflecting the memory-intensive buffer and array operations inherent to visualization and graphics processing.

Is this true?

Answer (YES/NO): NO